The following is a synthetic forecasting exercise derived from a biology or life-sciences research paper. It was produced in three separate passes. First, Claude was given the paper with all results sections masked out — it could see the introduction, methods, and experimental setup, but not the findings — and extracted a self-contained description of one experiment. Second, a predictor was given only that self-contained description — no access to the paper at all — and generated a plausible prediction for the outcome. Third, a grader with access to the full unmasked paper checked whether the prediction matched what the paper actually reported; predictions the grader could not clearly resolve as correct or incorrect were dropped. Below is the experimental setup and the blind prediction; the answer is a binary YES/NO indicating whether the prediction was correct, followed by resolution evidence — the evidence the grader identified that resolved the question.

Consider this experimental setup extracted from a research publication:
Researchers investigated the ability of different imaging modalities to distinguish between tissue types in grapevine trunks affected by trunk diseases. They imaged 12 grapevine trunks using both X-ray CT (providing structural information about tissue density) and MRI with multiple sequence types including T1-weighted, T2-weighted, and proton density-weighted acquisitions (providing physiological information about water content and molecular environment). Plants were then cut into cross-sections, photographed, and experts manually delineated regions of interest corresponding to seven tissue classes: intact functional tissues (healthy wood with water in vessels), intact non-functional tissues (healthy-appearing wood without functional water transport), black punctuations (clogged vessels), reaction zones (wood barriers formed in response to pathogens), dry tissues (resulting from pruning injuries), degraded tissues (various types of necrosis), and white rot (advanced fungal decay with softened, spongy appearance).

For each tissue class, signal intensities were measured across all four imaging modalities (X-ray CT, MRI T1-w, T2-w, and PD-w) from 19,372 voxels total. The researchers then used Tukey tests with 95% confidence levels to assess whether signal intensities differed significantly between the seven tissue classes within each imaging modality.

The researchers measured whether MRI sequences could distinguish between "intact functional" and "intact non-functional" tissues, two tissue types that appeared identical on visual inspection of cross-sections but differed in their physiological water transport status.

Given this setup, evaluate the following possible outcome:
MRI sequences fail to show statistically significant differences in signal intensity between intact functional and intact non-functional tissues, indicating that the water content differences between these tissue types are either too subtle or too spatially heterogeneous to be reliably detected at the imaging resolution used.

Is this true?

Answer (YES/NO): NO